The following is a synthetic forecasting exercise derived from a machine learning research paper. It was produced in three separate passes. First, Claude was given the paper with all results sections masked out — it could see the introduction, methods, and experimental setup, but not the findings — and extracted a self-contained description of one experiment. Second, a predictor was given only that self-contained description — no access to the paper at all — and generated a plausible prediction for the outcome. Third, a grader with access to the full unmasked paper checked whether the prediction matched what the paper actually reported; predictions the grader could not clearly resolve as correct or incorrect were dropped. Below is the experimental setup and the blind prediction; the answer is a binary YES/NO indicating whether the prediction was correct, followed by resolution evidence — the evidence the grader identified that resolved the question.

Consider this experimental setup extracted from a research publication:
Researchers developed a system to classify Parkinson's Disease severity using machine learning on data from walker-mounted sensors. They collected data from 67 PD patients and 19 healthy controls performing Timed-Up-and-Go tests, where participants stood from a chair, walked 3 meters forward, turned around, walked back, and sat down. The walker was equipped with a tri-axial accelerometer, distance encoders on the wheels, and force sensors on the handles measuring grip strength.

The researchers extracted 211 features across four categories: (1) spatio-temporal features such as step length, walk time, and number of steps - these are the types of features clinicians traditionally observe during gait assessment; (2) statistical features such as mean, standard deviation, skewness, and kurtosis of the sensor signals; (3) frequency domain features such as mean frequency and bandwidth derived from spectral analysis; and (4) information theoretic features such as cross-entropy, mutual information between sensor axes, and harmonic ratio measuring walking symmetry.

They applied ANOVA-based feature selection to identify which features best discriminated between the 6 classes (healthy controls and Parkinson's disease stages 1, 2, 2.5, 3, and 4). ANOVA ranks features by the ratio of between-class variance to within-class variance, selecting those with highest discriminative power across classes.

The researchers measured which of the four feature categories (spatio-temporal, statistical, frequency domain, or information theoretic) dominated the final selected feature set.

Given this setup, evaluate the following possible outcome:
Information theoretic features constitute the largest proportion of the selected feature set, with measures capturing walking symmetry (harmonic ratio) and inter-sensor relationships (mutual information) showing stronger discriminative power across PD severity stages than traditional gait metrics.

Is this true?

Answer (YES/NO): NO